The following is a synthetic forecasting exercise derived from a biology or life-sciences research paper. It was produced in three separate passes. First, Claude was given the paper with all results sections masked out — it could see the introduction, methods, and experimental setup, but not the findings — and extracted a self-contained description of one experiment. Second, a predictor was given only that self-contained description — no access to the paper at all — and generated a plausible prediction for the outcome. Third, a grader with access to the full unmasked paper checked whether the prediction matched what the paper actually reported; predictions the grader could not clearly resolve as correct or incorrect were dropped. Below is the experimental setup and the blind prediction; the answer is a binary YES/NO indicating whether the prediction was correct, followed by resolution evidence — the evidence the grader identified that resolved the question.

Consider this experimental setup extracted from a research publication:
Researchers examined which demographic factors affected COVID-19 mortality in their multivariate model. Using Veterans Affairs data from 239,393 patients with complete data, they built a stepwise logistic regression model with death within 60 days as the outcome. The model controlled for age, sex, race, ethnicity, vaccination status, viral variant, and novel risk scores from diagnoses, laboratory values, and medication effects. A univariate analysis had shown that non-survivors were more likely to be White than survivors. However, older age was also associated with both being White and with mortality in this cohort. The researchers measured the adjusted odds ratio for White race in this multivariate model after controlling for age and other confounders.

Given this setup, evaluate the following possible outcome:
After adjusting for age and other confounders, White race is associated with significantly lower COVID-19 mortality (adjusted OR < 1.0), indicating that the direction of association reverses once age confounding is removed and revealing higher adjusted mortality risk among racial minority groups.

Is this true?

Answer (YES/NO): YES